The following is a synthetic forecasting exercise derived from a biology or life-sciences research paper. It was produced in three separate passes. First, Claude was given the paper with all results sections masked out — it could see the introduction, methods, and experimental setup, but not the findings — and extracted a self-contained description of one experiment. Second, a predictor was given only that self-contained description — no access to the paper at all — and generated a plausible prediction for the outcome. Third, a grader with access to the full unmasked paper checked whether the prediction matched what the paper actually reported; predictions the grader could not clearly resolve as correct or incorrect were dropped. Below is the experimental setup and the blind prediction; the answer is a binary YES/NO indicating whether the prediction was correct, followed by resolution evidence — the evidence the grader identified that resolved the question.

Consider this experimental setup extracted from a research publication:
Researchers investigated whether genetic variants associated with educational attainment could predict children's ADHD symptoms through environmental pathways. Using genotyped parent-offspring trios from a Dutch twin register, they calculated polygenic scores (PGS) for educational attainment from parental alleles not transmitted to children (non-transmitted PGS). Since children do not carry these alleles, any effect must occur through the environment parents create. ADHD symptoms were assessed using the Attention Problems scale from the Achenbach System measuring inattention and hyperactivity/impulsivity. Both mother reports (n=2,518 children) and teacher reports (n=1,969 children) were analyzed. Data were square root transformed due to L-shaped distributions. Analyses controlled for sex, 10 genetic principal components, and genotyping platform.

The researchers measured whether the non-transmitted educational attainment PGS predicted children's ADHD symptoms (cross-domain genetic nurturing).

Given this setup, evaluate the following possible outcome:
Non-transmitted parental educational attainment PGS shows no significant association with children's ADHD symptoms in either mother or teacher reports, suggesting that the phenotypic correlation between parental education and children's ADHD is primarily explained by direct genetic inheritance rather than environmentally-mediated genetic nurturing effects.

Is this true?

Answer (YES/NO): YES